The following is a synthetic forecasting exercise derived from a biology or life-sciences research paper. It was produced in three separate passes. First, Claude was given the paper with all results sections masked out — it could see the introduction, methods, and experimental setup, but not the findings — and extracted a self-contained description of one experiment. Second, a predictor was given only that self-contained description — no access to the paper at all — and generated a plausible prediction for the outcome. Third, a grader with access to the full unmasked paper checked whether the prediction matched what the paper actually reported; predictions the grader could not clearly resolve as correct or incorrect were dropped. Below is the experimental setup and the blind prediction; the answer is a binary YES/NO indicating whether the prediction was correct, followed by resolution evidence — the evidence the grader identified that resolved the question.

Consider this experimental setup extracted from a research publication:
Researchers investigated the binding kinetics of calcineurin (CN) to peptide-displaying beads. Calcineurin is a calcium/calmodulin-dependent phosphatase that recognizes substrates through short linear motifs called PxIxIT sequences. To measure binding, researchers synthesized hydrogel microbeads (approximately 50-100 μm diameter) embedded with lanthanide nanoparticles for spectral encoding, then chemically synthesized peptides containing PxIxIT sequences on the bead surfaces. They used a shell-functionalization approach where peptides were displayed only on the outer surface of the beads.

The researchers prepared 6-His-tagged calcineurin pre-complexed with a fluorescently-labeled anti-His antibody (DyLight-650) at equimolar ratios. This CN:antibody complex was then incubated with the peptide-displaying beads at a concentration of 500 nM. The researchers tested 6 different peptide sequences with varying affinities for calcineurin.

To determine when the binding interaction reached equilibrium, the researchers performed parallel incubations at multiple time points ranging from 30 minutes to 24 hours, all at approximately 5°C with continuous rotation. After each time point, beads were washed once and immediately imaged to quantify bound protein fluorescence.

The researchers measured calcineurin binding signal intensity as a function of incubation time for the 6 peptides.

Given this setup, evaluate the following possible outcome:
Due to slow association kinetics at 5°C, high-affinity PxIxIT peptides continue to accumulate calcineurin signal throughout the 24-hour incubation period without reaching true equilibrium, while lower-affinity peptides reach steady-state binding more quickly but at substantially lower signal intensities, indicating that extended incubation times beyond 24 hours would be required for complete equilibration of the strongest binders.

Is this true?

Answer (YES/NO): NO